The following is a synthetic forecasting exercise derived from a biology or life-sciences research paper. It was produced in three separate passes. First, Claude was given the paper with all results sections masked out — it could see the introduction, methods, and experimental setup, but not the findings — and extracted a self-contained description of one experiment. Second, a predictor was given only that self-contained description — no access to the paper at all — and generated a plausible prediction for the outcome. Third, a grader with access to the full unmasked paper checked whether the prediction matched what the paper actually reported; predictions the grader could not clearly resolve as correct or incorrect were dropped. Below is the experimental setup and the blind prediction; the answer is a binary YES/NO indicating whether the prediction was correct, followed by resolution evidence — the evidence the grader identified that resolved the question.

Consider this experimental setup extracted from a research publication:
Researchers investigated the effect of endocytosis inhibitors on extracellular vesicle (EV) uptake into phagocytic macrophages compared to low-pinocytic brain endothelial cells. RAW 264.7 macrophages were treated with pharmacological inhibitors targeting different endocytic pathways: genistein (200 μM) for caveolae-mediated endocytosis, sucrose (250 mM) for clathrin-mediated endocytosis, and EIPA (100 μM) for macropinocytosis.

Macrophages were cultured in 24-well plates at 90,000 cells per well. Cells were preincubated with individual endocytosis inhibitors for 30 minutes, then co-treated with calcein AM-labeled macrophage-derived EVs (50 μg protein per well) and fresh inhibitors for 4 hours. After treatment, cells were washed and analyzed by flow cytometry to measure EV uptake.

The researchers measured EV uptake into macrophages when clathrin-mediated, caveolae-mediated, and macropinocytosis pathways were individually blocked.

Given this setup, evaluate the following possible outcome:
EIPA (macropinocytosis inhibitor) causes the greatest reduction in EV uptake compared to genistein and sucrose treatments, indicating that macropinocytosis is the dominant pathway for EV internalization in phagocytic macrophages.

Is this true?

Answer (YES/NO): NO